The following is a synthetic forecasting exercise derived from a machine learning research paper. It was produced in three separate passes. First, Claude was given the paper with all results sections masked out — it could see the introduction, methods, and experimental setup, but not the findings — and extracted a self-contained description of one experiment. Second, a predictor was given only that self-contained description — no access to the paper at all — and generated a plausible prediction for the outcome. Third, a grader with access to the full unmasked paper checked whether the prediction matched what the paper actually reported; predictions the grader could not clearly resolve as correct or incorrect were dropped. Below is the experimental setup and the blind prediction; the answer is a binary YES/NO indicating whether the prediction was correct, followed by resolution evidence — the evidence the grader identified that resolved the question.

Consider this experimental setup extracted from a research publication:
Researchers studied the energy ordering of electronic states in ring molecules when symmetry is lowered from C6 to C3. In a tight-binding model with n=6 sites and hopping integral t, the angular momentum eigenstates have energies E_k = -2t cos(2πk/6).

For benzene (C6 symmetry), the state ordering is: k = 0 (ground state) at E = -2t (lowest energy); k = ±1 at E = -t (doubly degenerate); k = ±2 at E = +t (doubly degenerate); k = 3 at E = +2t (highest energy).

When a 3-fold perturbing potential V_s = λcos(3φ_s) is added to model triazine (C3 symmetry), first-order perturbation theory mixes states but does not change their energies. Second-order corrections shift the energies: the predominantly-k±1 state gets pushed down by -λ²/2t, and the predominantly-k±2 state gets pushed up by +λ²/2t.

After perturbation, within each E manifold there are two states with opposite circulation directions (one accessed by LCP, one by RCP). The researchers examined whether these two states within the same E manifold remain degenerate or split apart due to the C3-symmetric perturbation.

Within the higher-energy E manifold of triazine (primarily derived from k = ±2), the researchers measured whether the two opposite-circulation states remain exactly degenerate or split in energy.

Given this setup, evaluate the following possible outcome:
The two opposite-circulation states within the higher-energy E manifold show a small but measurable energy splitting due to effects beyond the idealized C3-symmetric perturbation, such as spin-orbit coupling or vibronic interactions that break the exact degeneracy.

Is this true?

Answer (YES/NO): NO